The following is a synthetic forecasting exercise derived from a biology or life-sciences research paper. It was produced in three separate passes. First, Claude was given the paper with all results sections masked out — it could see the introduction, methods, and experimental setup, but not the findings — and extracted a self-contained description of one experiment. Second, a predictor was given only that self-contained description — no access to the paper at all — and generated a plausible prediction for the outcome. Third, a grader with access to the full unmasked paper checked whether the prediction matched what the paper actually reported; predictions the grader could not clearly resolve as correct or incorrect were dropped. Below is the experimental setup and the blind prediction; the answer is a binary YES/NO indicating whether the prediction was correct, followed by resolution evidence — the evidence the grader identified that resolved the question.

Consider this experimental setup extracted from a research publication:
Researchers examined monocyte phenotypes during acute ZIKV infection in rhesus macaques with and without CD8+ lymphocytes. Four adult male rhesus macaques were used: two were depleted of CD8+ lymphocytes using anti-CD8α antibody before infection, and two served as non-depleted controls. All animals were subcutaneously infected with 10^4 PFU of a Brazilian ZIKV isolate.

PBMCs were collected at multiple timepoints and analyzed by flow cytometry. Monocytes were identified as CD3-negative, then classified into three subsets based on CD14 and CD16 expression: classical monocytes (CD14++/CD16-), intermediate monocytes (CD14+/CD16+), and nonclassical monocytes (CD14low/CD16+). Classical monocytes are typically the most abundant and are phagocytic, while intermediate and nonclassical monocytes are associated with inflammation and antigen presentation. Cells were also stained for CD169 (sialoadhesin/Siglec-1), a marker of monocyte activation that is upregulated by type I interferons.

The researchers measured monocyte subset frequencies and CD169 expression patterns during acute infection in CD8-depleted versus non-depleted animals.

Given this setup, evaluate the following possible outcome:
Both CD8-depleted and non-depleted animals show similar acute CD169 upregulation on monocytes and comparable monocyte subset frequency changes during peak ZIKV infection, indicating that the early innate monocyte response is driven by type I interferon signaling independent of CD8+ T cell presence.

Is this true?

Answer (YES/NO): NO